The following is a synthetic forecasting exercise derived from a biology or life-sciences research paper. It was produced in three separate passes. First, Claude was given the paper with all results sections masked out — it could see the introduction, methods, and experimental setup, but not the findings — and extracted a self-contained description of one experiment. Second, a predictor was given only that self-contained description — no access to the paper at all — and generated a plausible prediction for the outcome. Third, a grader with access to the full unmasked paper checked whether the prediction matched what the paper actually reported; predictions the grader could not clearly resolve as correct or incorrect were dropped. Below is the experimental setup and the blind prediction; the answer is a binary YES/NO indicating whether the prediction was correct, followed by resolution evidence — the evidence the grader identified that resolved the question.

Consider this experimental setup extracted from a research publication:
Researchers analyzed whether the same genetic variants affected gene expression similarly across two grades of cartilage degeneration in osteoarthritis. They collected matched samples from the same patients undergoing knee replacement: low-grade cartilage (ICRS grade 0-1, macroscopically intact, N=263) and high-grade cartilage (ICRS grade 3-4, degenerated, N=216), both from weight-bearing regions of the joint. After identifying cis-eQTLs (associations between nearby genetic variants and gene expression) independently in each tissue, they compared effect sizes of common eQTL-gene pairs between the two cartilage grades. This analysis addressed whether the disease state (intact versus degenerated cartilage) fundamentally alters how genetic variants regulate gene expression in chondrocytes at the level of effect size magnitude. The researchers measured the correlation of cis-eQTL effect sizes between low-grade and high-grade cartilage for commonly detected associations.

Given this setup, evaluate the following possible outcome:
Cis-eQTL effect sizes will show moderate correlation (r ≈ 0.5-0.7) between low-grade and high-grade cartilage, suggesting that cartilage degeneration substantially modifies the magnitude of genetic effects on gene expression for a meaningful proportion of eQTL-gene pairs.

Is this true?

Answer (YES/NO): NO